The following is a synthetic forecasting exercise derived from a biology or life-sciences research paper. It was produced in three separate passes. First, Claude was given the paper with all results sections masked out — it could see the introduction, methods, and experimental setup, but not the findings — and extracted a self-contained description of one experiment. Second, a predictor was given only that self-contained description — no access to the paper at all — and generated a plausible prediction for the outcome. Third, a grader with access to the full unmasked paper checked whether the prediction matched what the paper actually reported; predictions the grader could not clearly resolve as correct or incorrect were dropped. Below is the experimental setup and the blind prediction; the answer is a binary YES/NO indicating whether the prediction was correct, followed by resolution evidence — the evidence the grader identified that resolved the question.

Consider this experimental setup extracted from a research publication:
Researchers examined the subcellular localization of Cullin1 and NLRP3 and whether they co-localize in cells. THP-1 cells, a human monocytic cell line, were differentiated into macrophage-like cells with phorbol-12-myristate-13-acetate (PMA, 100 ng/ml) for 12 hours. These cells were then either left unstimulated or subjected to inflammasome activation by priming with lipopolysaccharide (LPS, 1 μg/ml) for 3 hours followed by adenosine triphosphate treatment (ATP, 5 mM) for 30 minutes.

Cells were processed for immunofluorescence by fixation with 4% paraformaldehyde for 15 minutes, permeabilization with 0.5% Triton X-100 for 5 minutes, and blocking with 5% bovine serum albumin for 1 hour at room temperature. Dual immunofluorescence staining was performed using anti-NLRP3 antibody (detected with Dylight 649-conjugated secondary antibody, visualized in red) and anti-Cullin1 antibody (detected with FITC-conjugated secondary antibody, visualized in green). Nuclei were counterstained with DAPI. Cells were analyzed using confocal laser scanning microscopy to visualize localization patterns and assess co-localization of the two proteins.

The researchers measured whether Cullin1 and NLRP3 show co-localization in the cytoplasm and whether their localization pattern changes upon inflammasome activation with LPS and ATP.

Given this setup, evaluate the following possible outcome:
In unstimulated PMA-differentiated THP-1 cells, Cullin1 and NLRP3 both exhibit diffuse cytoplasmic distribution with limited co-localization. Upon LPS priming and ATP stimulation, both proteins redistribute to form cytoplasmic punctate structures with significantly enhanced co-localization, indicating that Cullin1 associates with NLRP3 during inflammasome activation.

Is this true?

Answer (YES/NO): NO